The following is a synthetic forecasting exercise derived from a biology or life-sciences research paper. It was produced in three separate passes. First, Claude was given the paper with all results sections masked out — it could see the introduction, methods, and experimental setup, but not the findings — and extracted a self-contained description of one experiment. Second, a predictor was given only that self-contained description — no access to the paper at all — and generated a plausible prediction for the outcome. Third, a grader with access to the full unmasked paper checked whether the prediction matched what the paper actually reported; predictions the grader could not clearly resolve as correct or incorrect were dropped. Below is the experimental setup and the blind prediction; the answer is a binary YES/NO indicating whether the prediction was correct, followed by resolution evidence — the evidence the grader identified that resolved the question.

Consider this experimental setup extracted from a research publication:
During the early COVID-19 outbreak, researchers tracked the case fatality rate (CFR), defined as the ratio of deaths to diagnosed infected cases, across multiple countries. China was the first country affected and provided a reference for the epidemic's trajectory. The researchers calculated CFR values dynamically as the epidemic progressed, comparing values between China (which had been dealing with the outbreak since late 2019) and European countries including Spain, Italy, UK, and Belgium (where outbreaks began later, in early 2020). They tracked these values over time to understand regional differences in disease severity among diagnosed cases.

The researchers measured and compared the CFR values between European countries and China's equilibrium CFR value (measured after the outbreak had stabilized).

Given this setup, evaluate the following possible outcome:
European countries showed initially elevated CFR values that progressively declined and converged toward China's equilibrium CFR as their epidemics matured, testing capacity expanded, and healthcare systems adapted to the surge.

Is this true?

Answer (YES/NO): NO